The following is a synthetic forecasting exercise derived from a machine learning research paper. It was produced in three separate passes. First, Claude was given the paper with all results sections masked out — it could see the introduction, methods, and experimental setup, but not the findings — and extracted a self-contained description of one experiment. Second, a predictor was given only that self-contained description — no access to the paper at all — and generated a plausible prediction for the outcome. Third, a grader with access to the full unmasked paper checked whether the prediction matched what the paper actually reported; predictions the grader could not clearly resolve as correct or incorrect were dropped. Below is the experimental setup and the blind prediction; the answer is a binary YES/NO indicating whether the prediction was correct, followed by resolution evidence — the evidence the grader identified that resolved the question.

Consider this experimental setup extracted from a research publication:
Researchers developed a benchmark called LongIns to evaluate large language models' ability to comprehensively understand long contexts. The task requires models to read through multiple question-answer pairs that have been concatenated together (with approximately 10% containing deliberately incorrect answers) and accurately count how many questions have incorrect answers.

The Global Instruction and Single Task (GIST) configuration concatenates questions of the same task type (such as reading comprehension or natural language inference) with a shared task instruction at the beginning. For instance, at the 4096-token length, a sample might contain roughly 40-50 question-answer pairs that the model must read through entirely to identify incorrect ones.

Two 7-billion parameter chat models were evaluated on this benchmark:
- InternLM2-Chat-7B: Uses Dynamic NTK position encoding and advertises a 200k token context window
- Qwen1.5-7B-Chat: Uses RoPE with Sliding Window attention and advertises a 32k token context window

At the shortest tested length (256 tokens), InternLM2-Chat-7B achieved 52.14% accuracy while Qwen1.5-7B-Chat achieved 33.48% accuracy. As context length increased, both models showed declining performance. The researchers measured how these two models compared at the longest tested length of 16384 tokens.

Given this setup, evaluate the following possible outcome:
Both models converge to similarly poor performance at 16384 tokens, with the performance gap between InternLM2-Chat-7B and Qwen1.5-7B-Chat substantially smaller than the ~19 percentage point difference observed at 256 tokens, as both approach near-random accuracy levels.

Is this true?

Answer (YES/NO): YES